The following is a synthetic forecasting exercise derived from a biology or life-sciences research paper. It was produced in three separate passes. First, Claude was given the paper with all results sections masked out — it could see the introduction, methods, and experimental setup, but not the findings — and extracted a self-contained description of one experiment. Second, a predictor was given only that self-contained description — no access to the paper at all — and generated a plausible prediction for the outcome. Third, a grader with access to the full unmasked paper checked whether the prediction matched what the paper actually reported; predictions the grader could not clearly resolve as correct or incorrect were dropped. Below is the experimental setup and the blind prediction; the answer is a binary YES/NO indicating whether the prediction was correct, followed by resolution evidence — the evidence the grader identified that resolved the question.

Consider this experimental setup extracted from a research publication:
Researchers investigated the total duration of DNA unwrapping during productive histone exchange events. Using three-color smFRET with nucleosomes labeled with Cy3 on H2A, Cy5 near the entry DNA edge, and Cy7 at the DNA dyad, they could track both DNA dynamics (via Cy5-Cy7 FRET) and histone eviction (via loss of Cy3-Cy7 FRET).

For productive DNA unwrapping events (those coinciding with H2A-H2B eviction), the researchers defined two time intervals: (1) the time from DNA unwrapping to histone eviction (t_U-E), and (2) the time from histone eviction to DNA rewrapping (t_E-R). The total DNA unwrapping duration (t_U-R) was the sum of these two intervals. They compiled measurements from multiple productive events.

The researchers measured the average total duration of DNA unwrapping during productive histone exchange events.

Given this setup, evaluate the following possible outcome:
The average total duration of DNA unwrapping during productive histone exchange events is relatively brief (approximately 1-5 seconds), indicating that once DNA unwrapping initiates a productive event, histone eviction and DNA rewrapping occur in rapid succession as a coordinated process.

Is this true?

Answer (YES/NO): YES